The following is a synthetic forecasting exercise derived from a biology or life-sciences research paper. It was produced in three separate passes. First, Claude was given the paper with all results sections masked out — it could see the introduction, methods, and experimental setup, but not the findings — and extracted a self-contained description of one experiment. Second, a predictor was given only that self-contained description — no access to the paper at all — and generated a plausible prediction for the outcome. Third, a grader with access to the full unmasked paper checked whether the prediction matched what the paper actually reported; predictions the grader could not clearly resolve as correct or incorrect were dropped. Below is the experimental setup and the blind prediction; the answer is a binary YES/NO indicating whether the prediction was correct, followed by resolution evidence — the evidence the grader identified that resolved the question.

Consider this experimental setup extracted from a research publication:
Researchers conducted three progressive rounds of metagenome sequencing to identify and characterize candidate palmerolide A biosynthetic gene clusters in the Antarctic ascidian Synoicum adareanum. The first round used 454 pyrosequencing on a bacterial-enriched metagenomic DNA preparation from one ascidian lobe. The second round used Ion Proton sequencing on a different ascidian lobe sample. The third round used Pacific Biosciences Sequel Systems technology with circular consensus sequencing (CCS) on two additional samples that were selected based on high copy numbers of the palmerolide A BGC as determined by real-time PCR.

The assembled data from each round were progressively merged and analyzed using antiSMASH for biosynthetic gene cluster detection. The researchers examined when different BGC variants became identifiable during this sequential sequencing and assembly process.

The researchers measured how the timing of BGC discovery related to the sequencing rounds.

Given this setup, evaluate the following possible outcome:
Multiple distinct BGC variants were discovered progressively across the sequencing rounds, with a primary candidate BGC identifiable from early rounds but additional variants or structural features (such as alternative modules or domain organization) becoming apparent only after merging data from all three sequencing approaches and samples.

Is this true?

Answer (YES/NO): YES